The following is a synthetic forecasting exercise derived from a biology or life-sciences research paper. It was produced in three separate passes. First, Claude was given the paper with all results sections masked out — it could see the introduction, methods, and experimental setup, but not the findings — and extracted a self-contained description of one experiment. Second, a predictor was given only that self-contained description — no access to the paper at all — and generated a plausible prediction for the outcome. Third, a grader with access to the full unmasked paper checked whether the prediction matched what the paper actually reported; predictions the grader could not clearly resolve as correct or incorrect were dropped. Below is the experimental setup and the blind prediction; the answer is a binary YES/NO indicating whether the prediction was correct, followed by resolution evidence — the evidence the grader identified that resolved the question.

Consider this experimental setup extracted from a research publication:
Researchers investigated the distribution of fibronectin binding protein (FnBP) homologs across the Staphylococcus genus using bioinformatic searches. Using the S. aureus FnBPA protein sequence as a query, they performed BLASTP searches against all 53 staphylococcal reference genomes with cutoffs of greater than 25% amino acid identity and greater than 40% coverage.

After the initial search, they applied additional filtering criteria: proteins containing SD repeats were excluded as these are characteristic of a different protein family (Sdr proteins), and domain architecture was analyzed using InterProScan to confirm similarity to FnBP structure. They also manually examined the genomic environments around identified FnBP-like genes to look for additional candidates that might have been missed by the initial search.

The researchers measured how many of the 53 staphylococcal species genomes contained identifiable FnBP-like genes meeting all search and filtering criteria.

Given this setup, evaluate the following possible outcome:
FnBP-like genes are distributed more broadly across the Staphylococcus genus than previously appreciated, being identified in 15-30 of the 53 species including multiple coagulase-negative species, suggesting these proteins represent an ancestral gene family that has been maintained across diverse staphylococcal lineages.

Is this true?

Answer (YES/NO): NO